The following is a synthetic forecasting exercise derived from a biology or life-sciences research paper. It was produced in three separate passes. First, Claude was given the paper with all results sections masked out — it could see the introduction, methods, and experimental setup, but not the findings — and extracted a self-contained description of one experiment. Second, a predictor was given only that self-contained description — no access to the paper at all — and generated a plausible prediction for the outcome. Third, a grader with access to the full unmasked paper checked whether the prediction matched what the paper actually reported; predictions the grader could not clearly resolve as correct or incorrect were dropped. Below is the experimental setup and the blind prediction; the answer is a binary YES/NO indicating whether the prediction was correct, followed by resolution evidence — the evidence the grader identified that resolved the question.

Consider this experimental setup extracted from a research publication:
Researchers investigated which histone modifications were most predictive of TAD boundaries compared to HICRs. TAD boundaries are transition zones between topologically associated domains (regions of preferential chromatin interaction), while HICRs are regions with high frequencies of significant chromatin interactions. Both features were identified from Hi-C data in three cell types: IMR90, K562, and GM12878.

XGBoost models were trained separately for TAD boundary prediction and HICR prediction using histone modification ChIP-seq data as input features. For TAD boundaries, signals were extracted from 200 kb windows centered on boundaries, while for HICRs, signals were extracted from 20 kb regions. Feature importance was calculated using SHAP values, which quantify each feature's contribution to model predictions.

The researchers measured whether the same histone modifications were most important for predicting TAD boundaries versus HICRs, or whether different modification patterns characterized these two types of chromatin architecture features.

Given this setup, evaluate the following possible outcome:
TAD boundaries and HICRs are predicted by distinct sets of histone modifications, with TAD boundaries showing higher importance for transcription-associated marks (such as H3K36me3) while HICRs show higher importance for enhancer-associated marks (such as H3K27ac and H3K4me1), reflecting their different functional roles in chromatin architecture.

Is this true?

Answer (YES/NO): NO